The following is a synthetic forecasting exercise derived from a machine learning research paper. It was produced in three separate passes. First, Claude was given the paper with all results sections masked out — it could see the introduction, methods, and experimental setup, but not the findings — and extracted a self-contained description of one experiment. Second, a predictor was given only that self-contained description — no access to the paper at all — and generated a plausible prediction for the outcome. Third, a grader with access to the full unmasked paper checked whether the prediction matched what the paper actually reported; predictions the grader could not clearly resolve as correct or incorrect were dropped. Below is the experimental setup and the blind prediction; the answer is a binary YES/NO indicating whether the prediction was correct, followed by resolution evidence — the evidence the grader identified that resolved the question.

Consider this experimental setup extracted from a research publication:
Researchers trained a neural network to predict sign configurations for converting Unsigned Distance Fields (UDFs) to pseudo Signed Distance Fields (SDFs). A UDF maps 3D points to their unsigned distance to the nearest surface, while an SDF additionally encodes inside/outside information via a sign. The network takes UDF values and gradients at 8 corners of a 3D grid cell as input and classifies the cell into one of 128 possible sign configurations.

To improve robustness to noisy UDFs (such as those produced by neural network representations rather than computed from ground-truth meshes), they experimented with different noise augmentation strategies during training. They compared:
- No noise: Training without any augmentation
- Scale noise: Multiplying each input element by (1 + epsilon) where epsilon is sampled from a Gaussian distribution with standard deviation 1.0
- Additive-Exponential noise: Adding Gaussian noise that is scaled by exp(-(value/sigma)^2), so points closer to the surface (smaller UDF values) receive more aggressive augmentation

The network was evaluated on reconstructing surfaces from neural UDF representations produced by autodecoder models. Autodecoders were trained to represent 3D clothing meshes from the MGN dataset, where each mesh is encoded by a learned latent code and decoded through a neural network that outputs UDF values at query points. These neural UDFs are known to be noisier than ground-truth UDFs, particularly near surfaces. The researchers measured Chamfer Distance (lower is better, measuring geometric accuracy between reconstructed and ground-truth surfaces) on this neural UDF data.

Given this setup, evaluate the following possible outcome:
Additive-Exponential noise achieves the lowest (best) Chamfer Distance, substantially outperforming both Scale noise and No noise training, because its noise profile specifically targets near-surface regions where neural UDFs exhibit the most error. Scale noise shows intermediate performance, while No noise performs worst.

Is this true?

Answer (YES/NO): NO